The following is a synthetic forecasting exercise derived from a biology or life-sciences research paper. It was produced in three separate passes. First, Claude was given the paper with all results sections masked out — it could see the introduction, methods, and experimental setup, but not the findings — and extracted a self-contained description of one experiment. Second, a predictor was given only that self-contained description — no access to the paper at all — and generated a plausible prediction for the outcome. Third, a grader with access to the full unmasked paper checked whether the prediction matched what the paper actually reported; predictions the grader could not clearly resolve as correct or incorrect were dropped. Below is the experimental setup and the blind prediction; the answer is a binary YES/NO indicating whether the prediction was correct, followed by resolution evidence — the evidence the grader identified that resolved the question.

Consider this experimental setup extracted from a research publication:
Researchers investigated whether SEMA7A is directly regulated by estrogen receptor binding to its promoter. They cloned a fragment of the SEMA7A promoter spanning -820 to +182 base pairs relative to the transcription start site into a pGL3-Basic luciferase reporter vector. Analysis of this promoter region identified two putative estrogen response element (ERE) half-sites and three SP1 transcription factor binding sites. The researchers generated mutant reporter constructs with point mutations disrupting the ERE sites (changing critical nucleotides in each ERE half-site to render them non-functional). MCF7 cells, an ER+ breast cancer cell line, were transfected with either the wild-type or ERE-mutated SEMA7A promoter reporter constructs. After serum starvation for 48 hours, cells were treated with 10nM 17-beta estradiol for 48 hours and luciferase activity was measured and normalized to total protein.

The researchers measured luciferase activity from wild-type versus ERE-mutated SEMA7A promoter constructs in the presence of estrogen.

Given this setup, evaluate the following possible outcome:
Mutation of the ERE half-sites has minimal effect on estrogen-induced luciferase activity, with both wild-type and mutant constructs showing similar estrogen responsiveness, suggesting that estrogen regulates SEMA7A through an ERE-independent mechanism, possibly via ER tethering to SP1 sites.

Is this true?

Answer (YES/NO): NO